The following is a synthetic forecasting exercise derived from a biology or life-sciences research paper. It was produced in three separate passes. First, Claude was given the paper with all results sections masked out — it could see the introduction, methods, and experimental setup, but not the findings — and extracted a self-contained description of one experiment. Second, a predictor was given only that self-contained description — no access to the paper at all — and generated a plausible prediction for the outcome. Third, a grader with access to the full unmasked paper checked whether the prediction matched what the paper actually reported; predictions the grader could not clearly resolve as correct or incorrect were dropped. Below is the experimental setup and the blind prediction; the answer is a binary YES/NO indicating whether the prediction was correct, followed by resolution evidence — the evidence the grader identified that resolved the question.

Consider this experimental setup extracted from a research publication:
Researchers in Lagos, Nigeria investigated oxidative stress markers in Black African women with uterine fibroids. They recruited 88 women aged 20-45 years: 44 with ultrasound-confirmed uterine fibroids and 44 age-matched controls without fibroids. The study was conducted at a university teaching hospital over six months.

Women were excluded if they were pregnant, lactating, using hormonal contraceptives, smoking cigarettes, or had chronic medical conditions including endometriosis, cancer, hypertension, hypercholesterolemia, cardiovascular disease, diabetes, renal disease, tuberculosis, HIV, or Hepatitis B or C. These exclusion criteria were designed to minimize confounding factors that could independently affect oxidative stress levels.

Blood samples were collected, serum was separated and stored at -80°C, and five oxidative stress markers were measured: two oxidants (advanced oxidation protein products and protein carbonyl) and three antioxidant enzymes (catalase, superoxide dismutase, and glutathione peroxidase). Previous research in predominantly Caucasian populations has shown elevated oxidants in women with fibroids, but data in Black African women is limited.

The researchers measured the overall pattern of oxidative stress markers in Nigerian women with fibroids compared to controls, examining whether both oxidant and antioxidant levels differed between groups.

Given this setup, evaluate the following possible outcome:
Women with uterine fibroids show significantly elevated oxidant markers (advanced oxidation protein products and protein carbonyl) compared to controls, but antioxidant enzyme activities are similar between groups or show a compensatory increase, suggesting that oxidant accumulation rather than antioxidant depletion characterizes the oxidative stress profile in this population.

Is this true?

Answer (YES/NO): NO